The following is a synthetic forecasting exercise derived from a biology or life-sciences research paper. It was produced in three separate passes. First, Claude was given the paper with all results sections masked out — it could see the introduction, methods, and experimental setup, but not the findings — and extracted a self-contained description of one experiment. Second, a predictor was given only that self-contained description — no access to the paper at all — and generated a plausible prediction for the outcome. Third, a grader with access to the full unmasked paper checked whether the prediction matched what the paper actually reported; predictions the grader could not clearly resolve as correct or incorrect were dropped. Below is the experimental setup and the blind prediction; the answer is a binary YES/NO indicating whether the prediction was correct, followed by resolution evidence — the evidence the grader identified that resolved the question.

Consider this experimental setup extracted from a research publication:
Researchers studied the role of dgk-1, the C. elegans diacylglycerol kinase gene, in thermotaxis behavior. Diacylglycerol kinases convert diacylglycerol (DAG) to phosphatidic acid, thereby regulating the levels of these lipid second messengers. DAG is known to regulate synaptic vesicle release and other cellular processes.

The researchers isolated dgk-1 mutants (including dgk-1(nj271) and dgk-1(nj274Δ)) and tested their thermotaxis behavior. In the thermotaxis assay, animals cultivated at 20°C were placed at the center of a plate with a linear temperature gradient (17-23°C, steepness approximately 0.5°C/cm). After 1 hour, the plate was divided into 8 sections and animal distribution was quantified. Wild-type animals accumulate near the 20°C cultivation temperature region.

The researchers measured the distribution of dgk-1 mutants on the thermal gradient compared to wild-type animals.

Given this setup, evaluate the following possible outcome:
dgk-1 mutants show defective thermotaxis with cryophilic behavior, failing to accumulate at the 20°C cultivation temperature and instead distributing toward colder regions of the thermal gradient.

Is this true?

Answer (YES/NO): YES